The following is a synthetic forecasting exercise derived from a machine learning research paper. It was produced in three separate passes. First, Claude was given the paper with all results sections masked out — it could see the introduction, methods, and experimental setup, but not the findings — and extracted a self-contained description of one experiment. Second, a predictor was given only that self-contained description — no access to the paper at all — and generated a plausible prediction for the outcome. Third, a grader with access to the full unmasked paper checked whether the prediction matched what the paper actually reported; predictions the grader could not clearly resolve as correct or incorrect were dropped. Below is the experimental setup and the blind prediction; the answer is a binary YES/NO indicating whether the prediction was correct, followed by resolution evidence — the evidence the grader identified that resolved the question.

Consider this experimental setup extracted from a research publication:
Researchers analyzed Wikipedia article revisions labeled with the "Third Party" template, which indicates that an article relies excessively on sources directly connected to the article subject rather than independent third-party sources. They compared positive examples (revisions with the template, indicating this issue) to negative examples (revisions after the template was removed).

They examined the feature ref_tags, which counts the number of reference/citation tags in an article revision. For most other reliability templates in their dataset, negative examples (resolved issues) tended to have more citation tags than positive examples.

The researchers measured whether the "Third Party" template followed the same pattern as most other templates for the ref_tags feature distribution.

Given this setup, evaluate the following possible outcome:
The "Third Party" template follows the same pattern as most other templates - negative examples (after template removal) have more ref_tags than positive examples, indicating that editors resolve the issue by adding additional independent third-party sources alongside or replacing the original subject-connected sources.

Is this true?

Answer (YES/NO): NO